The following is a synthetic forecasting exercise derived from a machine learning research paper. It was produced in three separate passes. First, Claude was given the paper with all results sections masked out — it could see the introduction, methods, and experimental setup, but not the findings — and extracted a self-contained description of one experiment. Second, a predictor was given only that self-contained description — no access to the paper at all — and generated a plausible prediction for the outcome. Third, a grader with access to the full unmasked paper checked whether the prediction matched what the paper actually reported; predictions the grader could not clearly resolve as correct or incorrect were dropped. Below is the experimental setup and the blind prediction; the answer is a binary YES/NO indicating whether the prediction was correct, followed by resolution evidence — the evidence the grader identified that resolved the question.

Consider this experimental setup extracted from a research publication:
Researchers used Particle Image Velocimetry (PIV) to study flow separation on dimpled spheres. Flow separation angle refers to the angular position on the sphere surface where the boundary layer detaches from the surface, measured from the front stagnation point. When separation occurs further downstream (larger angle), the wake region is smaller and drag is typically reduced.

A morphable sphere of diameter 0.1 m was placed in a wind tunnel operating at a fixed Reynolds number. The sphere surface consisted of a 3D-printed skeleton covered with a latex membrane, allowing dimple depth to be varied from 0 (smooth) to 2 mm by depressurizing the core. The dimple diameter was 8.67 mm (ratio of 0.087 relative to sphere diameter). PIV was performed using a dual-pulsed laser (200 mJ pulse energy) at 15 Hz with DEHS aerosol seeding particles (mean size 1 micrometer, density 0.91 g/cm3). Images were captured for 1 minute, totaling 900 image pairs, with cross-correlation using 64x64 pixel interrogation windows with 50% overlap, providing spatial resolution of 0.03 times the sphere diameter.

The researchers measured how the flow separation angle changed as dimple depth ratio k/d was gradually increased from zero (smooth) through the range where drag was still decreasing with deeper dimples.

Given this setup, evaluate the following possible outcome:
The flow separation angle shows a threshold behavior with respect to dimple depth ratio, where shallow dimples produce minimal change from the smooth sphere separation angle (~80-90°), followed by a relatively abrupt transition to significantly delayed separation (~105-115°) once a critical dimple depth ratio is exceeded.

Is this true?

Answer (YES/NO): NO